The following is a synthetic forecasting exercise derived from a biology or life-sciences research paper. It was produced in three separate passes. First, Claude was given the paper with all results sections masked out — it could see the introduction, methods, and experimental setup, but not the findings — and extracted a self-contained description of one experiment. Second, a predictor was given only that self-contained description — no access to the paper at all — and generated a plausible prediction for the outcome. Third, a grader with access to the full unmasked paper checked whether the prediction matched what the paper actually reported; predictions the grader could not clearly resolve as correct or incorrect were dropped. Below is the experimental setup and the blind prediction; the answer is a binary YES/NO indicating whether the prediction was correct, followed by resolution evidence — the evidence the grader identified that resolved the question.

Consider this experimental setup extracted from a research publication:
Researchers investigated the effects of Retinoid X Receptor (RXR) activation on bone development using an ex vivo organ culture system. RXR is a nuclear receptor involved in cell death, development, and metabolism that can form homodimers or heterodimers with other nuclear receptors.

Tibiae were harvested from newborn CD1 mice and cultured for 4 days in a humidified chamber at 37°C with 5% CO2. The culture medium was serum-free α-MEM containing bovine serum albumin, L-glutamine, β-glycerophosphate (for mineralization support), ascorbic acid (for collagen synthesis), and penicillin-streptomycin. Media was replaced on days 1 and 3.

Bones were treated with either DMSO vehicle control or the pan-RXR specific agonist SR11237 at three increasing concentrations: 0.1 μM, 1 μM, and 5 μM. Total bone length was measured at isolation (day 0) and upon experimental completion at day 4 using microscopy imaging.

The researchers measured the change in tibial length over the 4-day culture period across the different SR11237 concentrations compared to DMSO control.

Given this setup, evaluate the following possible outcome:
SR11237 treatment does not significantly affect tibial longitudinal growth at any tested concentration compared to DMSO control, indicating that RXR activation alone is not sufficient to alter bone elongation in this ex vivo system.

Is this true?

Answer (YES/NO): NO